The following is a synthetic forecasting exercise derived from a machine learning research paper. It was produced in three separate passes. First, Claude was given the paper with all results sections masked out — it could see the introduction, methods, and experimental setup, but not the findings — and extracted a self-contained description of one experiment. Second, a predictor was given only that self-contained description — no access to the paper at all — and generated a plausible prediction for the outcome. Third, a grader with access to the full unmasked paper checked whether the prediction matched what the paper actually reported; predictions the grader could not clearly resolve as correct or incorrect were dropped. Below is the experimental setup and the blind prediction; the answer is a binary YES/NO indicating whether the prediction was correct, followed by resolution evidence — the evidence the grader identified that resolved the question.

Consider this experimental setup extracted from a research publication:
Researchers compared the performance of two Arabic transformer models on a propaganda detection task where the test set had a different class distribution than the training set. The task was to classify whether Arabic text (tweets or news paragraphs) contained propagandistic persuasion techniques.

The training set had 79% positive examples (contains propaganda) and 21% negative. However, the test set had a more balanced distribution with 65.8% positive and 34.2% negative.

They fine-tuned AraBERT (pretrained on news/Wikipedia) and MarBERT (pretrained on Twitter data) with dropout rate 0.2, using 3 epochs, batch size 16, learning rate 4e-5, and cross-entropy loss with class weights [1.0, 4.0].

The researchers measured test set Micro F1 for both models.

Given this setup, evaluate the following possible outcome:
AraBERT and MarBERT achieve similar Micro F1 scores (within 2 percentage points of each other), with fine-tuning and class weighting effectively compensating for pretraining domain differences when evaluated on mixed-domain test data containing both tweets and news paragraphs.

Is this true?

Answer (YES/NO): NO